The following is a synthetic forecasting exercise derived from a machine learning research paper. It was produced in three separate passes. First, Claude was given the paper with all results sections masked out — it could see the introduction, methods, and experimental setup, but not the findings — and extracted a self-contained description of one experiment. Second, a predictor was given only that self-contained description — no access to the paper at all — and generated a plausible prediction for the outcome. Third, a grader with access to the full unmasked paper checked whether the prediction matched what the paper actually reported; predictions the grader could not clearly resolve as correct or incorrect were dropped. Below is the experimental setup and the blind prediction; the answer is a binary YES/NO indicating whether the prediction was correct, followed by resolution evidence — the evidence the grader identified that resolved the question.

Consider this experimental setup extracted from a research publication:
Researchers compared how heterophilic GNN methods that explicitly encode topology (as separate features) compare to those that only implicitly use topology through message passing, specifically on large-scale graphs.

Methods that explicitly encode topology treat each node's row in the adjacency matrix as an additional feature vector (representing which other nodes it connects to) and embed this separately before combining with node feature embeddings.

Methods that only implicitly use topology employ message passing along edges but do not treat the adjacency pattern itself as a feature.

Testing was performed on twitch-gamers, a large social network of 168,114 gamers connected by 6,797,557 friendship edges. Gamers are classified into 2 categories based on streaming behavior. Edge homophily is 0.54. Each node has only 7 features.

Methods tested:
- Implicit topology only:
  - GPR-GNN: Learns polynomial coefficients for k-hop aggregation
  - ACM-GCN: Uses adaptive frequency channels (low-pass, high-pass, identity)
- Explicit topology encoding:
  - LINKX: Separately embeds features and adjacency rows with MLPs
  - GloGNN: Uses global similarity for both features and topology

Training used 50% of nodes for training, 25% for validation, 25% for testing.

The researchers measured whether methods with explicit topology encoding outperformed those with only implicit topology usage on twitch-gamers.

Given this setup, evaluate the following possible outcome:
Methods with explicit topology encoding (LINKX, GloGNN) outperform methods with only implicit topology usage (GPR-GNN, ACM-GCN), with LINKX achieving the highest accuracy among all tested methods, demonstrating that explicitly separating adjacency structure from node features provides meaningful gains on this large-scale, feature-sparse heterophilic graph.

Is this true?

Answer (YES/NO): NO